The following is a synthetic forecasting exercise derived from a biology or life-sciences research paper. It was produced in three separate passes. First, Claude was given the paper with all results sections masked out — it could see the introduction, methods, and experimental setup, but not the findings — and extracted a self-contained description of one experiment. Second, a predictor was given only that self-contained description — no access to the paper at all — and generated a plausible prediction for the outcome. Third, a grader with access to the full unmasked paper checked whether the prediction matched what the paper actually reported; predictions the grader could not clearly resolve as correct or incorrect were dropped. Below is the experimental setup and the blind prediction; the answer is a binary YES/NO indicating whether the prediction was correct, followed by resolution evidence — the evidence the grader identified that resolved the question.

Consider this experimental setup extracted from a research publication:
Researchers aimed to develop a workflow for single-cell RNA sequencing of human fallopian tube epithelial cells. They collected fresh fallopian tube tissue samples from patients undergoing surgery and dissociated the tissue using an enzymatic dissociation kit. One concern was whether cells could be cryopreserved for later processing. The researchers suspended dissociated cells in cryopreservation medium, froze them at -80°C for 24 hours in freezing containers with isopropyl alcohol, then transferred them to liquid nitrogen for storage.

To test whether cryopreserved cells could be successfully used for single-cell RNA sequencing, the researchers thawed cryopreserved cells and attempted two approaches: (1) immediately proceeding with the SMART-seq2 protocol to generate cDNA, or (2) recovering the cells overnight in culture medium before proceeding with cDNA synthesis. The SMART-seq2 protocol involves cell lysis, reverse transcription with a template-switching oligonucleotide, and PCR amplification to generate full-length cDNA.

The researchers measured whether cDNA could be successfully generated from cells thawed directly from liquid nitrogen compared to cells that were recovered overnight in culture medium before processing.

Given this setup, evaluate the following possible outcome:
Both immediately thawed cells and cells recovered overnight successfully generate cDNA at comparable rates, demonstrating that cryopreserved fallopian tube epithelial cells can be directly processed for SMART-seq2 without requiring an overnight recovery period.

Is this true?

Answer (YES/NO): NO